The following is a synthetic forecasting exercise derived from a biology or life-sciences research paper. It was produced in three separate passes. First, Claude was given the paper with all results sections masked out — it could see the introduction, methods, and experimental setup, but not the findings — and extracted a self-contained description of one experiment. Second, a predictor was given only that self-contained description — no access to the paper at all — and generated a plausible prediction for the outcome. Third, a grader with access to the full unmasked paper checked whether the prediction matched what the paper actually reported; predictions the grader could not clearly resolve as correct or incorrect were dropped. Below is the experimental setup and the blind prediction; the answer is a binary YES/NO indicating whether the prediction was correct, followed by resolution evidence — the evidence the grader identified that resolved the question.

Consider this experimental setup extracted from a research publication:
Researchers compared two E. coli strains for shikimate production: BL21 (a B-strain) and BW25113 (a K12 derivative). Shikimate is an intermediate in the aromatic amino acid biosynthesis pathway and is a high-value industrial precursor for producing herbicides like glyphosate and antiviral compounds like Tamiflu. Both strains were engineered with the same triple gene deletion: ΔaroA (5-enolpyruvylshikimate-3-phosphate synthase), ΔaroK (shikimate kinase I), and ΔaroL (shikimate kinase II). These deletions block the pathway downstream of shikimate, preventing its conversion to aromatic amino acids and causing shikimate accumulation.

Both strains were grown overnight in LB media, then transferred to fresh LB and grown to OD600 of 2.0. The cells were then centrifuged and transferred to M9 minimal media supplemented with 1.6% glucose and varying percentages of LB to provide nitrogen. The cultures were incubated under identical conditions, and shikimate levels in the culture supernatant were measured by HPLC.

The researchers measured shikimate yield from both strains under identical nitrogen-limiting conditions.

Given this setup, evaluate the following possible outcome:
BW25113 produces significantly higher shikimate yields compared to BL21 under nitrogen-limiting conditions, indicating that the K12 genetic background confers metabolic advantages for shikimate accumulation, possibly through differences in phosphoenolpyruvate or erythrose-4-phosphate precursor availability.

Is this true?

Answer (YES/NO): NO